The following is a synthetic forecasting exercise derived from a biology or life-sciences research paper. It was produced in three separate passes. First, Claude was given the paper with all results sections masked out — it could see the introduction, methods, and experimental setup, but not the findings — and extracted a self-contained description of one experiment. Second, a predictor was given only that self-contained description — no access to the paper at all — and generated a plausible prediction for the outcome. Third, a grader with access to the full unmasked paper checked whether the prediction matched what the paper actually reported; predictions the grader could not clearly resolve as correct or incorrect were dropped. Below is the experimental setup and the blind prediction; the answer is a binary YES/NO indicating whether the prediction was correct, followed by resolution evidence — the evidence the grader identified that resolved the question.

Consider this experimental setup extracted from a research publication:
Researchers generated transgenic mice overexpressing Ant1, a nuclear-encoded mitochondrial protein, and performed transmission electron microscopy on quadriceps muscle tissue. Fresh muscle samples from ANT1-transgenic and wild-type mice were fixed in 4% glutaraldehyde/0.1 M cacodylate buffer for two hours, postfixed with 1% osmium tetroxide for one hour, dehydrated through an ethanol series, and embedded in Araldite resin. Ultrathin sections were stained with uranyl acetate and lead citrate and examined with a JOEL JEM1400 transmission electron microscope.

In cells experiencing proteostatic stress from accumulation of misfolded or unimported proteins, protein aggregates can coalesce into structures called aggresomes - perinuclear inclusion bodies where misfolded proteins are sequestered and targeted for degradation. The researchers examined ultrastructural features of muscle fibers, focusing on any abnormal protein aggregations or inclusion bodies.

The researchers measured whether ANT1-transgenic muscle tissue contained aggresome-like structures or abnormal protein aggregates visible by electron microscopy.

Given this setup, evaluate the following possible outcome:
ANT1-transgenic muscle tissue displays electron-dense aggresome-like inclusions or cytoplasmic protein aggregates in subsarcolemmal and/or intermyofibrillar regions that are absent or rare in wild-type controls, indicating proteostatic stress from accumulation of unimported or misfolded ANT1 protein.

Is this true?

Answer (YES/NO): YES